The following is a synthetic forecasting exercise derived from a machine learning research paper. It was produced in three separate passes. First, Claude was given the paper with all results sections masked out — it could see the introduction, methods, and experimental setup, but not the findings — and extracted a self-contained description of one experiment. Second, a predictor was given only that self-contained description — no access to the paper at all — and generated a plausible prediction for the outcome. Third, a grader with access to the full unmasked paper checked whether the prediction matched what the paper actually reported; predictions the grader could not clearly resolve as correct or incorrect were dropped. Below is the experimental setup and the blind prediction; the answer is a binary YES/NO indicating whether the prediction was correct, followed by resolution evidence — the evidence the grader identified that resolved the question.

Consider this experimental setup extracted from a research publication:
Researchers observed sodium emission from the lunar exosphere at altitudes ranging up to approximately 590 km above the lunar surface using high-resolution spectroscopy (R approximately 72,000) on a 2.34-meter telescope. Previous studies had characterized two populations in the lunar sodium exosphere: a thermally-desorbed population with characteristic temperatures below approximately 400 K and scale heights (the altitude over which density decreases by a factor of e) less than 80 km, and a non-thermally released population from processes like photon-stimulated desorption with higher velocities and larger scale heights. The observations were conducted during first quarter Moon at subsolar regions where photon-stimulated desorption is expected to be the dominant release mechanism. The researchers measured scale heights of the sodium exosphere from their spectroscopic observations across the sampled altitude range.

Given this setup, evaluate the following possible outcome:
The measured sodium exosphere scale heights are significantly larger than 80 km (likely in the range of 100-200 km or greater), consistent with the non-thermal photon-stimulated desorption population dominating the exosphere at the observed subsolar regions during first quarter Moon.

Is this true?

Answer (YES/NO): YES